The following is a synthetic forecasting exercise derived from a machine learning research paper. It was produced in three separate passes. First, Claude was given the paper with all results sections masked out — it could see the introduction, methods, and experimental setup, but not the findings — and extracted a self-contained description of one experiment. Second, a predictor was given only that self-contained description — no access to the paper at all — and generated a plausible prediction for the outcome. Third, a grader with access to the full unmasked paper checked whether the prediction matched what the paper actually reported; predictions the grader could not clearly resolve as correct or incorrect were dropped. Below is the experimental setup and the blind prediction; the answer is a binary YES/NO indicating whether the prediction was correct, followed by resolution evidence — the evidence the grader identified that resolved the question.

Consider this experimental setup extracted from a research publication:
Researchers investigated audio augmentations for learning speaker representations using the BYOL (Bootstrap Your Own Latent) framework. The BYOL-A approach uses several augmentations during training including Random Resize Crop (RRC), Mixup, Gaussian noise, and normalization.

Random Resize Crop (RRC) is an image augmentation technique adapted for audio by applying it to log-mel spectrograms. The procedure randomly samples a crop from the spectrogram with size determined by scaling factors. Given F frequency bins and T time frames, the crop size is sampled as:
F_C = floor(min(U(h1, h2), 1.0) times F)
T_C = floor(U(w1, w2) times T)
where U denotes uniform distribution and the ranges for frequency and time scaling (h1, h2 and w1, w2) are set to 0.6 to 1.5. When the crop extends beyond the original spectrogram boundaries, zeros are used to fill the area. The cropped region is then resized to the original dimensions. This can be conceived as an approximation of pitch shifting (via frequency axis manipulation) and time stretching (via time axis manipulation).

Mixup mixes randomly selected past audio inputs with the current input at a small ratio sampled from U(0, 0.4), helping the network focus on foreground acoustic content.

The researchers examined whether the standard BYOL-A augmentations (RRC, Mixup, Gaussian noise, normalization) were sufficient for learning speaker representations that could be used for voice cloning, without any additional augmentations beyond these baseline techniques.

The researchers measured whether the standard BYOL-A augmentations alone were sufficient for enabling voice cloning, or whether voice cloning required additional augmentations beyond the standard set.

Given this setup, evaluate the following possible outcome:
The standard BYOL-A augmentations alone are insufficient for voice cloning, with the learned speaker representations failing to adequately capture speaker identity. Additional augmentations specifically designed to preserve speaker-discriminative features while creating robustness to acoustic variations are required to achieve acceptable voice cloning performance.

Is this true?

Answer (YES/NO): NO